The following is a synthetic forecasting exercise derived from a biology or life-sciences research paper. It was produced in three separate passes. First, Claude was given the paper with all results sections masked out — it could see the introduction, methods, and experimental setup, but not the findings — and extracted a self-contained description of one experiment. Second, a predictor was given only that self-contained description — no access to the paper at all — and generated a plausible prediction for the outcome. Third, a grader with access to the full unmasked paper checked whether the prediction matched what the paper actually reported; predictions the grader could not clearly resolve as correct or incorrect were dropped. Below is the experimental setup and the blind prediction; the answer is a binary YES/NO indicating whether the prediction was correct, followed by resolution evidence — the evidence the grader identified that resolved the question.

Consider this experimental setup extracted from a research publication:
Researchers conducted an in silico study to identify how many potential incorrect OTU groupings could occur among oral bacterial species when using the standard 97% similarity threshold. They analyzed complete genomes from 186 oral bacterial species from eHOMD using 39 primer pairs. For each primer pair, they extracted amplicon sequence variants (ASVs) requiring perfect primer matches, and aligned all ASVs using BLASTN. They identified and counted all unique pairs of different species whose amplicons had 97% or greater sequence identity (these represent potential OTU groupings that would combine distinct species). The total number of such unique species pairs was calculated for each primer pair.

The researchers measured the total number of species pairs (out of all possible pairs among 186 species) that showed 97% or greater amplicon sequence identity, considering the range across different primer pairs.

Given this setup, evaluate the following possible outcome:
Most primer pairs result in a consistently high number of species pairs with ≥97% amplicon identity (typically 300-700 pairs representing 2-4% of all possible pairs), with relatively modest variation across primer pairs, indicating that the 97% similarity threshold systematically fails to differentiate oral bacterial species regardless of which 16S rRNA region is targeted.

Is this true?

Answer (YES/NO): NO